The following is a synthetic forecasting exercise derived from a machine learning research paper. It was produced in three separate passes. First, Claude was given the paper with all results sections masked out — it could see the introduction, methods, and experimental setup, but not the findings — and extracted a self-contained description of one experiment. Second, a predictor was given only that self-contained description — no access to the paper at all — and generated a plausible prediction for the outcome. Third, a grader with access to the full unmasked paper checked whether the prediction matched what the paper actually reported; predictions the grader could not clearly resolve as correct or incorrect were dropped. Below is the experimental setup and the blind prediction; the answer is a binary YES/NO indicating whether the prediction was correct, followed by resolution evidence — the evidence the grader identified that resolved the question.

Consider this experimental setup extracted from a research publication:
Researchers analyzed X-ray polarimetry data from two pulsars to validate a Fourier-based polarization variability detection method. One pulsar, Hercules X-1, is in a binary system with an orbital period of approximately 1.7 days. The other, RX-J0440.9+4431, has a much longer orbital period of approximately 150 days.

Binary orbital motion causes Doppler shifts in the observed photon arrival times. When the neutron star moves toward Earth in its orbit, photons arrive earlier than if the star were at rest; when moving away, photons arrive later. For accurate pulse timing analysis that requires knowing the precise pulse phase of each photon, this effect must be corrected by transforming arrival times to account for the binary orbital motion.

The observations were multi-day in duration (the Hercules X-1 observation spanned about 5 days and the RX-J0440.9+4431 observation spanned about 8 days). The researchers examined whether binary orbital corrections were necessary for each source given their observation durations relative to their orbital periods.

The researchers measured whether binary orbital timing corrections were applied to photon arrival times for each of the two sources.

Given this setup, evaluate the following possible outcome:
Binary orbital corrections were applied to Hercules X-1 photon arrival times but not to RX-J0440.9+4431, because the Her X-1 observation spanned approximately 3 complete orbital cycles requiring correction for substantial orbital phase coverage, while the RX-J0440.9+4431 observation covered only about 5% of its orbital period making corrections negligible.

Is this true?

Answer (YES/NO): YES